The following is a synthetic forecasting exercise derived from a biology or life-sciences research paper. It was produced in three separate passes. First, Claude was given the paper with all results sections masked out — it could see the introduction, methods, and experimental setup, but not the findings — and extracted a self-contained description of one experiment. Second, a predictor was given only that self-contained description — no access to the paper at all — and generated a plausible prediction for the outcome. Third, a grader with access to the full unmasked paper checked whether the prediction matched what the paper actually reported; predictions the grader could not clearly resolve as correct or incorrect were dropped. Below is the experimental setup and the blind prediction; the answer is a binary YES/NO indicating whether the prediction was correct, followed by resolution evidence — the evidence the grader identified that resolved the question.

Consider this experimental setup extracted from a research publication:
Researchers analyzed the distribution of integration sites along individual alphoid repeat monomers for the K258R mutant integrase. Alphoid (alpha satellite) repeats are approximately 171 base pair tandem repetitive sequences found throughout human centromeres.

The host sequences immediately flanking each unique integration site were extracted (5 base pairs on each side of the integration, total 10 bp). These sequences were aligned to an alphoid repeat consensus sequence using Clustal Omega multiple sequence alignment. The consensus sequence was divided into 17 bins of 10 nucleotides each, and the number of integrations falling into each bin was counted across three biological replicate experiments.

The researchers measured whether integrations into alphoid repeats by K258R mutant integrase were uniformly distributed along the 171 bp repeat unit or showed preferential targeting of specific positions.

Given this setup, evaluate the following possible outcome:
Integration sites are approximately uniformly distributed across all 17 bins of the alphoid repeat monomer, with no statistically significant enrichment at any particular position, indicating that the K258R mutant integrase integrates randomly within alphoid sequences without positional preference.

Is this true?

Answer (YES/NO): NO